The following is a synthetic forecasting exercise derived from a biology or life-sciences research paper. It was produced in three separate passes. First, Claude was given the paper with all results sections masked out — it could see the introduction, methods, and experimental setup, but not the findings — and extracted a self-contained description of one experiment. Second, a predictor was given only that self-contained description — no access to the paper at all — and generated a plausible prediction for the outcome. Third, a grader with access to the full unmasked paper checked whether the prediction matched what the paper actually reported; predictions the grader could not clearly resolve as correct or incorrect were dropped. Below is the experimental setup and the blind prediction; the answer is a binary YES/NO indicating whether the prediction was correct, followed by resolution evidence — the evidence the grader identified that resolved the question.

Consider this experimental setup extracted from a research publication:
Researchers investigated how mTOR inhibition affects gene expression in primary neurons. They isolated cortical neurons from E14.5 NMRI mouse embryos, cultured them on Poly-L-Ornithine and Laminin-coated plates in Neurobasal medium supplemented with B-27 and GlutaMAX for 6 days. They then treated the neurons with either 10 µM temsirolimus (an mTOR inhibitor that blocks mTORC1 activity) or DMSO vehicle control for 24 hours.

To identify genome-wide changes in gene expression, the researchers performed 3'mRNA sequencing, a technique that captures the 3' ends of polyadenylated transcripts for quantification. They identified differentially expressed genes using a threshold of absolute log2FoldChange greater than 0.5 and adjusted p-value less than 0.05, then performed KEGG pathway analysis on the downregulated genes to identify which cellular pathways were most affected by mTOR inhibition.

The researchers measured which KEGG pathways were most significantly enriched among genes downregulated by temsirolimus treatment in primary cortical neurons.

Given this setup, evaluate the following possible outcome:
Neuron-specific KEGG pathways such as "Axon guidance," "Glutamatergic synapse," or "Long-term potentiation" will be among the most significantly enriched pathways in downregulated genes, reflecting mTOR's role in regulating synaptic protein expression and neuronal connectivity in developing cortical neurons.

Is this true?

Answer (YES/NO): NO